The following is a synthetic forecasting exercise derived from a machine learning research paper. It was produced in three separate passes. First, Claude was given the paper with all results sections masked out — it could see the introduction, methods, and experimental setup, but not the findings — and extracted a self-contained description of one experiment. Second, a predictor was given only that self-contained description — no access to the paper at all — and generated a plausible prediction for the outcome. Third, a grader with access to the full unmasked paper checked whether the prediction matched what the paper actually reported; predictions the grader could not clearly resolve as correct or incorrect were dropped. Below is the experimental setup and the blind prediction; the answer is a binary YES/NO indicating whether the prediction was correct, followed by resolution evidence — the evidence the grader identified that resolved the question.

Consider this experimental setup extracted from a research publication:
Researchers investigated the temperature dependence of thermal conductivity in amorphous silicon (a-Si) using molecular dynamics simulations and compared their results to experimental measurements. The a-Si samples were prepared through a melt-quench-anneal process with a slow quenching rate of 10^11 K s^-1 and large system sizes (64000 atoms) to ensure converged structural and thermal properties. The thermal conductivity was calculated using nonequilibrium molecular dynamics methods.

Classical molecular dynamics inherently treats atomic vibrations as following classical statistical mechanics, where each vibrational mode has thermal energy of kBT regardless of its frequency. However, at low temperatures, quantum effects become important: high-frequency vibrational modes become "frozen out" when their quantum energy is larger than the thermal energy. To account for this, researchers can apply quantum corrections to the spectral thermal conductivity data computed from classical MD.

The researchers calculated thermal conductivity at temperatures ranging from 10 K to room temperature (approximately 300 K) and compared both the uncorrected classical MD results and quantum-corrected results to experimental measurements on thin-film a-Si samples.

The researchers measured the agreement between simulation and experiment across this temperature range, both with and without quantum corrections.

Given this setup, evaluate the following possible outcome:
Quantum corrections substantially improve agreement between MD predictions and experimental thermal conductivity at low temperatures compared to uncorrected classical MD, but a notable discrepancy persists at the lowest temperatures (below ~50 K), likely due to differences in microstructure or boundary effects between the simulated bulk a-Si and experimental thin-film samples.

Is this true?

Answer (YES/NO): YES